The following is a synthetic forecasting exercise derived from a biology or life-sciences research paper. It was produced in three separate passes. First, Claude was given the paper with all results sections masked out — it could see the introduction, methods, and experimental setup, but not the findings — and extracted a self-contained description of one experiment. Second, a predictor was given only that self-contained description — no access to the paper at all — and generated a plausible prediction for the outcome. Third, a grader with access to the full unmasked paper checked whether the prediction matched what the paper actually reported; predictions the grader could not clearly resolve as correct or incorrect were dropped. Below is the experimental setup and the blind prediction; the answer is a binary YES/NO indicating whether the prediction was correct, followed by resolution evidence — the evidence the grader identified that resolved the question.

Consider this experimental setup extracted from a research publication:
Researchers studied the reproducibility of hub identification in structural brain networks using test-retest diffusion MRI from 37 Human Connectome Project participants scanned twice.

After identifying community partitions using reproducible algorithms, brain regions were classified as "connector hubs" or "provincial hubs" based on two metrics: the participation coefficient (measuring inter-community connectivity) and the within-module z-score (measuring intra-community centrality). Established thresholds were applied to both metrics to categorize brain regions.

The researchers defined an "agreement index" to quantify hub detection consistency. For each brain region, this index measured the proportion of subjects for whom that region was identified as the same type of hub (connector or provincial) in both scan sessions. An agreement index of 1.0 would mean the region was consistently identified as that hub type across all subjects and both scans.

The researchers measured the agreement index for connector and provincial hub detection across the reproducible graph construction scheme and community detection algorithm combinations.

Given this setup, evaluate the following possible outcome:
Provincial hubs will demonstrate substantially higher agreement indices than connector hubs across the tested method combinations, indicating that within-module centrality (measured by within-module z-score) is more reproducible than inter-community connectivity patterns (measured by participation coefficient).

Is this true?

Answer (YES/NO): NO